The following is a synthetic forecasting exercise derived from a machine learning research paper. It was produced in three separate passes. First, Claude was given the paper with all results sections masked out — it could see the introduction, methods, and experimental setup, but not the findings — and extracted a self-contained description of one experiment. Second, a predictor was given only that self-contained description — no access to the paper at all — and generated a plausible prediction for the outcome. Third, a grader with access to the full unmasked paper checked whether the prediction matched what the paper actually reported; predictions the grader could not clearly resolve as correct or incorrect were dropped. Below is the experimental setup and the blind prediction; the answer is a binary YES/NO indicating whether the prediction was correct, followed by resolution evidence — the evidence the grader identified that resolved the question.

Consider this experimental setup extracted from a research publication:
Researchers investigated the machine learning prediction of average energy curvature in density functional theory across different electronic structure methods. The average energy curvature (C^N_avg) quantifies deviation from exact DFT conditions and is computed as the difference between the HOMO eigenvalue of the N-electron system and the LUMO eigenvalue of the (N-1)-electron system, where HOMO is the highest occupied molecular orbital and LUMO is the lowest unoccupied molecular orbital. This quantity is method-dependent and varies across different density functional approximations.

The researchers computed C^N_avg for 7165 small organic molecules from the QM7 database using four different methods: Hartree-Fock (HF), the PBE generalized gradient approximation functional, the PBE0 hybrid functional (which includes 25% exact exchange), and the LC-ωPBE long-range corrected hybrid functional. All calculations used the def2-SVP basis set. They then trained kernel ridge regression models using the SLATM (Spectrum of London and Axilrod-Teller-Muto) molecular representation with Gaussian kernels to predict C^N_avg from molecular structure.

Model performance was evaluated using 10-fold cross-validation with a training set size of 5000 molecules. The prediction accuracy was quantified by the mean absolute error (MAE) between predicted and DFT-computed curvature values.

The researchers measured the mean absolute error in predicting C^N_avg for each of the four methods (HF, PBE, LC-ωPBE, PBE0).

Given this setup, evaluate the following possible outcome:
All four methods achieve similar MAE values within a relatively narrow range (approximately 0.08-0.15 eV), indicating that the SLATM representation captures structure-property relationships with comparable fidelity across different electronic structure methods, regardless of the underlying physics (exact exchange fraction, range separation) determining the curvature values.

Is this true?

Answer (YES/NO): NO